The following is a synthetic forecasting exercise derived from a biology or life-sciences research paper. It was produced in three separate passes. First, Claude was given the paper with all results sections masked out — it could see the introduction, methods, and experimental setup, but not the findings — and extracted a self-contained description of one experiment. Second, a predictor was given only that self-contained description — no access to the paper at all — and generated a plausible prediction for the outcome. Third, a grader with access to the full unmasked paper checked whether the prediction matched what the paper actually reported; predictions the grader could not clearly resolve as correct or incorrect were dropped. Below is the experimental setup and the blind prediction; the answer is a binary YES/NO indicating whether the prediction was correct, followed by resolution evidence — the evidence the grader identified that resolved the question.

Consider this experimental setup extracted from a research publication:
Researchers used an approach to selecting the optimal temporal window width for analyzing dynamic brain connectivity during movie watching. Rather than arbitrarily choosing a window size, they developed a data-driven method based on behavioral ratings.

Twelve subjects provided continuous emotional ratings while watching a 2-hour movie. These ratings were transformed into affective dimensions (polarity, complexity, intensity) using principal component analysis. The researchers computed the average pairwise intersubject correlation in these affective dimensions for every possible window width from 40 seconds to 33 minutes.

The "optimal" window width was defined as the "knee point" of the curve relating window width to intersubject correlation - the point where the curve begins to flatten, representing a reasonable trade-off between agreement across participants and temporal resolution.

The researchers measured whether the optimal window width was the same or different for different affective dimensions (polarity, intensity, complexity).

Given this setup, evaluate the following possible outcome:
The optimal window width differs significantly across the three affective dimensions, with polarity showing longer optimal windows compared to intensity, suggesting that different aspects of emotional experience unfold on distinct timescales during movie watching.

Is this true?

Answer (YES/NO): NO